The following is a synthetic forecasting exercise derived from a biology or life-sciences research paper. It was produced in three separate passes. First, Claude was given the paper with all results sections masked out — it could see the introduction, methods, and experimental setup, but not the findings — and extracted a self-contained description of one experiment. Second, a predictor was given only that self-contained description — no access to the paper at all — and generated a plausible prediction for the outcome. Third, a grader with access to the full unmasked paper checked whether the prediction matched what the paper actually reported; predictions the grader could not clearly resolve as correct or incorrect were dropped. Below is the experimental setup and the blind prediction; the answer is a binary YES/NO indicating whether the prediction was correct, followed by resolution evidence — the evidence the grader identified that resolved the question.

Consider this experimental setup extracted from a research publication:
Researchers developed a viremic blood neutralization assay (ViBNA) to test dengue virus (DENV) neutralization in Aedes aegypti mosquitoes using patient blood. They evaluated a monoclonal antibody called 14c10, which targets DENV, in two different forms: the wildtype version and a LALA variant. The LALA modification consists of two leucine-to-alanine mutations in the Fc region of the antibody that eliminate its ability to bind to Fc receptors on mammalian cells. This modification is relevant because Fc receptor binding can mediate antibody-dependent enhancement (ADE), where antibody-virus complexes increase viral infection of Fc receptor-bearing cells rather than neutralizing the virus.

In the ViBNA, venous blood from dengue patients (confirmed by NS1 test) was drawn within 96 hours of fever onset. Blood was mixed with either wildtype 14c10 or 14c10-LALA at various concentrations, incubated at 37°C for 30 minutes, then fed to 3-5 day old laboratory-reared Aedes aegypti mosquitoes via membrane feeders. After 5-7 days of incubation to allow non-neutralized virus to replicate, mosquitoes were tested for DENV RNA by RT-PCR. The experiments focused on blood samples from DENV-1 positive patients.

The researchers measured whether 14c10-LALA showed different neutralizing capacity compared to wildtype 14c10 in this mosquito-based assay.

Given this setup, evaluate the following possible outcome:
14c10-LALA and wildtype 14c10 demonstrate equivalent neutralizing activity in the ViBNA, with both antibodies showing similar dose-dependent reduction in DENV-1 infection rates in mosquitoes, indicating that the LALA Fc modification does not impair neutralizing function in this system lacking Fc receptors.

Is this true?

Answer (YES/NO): YES